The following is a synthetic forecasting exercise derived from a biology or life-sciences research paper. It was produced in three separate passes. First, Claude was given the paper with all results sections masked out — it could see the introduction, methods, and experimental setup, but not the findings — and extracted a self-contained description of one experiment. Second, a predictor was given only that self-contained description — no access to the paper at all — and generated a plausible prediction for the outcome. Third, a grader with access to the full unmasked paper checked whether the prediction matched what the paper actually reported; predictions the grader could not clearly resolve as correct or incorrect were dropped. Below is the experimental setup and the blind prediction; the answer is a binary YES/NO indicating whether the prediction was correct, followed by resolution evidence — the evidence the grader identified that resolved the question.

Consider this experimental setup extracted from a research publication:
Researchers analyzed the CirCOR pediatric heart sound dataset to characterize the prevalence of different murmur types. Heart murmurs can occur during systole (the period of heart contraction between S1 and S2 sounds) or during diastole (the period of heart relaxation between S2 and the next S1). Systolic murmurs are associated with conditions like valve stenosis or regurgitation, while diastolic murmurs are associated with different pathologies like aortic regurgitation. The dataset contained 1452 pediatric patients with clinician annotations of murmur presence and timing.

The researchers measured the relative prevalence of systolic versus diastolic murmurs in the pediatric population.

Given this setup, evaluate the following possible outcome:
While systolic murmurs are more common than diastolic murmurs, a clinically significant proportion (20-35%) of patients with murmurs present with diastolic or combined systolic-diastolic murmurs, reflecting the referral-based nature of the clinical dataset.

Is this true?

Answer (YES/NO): NO